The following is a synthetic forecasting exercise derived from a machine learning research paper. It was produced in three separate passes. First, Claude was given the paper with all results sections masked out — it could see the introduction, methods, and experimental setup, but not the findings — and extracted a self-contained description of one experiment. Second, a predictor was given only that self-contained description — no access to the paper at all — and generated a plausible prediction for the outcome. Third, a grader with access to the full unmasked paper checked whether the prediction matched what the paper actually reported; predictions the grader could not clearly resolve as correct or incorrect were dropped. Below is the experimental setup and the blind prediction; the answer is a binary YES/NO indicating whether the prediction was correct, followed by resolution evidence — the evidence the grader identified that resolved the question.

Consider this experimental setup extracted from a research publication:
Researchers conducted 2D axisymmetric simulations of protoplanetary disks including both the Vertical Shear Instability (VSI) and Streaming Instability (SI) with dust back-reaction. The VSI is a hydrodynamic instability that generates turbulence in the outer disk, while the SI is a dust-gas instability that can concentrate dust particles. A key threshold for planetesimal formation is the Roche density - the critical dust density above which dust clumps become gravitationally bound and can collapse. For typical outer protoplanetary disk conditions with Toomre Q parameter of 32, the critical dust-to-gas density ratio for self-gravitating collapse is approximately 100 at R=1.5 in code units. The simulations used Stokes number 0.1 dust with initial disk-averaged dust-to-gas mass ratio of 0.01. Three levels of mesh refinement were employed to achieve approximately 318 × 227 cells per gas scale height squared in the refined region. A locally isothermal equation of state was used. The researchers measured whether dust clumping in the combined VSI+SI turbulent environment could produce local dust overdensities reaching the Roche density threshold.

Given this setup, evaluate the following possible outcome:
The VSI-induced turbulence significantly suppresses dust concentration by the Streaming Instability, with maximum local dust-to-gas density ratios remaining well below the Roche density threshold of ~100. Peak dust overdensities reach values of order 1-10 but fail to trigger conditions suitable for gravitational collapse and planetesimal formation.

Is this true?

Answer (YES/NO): NO